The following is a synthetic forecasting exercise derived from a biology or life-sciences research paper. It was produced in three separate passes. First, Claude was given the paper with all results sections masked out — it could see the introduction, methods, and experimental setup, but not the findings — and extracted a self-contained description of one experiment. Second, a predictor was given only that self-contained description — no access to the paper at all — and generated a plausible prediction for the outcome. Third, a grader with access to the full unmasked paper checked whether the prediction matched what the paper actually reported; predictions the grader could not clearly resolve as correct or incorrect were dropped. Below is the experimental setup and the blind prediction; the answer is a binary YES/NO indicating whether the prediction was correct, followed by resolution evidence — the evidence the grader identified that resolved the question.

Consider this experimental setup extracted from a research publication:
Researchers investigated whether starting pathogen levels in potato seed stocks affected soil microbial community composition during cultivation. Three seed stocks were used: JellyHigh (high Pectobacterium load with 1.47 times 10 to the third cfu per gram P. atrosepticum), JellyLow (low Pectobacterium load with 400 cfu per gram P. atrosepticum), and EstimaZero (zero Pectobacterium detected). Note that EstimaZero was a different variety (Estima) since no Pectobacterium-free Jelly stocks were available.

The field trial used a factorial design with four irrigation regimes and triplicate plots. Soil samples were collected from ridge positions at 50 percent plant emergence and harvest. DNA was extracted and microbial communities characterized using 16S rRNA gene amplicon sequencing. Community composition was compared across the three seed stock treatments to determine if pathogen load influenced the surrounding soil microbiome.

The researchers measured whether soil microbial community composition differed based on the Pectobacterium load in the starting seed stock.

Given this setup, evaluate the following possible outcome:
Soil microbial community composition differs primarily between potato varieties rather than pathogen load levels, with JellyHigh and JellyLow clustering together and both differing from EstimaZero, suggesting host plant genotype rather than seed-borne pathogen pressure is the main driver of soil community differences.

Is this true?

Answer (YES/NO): NO